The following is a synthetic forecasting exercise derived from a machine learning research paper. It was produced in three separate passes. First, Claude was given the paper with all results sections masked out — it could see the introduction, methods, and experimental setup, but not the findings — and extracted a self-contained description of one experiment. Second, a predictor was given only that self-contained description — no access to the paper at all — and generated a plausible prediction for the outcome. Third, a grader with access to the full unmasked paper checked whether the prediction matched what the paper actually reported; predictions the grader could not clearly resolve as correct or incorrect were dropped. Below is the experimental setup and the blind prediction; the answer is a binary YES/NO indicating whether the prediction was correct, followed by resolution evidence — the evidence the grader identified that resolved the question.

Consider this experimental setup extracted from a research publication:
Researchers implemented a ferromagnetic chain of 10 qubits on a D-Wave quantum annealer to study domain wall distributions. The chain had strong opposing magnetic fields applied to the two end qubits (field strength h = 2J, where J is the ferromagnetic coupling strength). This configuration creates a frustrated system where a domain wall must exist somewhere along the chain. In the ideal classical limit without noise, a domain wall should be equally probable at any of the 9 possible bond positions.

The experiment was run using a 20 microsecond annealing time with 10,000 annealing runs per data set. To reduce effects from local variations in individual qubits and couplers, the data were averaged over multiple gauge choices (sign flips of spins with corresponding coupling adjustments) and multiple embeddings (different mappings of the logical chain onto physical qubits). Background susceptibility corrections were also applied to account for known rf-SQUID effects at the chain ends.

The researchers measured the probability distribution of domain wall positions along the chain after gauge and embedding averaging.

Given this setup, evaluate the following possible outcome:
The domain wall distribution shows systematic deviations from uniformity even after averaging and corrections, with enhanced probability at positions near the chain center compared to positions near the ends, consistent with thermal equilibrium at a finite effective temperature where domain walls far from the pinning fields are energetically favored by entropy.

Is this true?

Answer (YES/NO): NO